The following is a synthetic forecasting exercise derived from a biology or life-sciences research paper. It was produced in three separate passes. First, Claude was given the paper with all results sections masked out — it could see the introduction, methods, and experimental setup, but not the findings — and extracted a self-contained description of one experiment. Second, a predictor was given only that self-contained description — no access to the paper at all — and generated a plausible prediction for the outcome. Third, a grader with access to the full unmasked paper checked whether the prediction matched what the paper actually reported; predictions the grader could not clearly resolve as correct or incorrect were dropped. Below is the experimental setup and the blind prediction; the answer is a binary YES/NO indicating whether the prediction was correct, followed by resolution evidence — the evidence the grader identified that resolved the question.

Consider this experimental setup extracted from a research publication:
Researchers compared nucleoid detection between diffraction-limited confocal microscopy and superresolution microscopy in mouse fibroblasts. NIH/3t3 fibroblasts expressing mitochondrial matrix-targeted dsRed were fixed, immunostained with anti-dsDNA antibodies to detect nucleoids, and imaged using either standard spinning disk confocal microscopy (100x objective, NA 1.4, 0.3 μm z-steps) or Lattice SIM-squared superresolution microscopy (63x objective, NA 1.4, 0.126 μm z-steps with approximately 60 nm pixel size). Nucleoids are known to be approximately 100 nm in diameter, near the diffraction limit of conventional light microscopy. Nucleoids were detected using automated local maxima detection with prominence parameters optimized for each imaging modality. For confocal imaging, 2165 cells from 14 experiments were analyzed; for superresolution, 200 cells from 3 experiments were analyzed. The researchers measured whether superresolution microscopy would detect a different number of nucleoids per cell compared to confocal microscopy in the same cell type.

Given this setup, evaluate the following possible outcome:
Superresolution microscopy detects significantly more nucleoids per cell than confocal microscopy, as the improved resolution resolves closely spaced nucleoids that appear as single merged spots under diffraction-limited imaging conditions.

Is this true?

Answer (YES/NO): YES